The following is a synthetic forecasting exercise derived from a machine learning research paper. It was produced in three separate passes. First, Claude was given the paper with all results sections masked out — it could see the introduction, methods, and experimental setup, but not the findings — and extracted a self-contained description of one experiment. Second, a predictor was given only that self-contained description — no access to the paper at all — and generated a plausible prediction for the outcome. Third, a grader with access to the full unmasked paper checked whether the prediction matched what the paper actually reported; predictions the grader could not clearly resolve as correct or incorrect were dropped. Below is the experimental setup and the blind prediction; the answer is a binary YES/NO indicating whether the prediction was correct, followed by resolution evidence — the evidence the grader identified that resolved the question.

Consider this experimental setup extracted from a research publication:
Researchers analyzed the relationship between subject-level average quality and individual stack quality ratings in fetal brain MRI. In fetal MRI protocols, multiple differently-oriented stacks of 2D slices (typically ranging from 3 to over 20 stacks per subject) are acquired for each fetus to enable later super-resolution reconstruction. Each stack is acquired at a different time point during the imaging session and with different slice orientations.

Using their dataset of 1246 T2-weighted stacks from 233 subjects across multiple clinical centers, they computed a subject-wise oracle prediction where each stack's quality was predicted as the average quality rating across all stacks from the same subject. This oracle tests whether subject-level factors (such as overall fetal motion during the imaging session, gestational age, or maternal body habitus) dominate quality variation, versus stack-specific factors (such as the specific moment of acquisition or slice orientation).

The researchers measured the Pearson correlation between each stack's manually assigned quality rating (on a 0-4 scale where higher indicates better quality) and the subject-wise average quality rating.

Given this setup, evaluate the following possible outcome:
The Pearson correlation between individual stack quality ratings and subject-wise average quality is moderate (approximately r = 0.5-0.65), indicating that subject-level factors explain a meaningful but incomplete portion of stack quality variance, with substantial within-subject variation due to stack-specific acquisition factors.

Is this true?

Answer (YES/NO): YES